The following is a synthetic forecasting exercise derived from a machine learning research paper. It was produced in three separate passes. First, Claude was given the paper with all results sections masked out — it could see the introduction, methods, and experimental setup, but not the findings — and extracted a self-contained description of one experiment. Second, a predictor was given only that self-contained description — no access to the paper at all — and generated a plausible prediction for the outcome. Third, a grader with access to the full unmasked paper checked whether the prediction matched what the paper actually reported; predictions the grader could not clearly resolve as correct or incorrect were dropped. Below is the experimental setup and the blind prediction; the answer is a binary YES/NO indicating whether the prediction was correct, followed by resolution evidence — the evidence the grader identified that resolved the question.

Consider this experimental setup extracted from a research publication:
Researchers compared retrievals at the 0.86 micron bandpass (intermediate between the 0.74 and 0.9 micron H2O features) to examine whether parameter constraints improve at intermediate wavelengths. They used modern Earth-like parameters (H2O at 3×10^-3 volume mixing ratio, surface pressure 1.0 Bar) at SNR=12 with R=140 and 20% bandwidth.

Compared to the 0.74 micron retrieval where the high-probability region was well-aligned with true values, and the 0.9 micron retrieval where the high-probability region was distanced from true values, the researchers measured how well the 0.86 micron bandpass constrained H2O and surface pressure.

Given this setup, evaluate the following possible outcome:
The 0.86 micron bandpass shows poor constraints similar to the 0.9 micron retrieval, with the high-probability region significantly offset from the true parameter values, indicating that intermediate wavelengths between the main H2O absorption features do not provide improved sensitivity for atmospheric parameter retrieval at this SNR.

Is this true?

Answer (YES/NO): NO